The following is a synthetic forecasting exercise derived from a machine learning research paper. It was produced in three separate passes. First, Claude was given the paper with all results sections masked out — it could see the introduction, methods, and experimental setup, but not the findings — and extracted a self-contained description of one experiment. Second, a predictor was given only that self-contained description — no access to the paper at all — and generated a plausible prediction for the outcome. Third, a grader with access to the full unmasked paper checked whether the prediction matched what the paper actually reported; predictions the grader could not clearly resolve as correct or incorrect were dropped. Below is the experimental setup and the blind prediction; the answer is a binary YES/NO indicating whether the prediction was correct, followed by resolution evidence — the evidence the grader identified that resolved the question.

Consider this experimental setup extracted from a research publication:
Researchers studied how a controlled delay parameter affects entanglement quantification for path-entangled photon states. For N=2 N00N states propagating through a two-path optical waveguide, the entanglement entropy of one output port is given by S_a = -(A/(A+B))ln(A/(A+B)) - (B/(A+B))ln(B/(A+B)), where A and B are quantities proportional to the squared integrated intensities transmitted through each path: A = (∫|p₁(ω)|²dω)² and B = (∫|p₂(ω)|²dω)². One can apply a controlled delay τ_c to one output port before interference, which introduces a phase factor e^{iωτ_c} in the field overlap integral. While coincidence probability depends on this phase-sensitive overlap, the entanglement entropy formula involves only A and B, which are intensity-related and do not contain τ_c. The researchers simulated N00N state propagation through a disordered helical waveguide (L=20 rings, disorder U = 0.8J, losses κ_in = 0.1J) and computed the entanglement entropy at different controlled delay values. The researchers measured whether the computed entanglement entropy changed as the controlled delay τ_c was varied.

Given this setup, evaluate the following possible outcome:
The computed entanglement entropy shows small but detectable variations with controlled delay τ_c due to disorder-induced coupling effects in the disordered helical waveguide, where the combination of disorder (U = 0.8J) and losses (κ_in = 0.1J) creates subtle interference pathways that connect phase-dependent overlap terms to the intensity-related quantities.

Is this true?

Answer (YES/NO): NO